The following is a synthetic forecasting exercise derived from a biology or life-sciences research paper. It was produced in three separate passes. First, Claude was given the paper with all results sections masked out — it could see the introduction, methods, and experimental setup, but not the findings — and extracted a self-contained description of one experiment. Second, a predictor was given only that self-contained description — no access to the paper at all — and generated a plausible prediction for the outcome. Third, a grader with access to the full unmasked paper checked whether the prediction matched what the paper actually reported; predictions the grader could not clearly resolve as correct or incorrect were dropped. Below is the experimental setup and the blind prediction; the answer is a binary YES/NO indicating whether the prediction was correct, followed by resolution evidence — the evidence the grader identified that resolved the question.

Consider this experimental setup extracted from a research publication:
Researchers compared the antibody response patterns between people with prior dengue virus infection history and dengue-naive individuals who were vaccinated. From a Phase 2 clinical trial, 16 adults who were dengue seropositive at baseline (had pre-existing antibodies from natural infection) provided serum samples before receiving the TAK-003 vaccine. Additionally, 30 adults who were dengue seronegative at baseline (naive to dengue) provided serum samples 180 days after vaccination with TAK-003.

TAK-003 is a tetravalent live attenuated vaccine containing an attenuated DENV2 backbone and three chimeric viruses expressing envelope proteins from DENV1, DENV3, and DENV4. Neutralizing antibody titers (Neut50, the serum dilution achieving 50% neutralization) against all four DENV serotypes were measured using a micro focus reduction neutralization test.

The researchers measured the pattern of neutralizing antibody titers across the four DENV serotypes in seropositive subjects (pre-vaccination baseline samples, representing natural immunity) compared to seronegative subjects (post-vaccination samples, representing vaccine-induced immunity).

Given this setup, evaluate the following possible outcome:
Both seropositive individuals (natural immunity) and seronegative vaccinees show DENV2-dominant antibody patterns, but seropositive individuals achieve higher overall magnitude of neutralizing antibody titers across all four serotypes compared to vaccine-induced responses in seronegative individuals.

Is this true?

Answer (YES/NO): NO